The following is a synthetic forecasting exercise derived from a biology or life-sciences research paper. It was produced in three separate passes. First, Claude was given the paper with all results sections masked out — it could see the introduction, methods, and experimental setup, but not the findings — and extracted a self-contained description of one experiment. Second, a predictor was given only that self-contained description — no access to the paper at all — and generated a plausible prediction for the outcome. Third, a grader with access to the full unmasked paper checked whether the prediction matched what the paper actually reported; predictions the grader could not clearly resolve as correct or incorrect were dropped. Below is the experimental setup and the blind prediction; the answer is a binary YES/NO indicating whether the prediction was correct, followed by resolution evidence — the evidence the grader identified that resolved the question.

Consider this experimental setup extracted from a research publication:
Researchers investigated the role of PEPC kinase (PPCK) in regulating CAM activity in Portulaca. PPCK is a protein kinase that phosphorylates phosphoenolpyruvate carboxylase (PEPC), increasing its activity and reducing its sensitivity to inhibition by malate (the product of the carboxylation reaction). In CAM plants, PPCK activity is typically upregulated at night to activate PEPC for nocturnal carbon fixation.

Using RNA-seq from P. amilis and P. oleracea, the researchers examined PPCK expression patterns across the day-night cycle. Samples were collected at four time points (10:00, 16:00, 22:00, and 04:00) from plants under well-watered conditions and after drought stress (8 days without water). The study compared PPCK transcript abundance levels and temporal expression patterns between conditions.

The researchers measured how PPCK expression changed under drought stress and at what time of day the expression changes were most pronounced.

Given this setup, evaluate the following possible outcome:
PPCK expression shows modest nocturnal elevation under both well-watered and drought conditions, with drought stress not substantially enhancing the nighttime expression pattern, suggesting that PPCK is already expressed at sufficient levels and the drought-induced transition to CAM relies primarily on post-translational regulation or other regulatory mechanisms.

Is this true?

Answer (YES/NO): NO